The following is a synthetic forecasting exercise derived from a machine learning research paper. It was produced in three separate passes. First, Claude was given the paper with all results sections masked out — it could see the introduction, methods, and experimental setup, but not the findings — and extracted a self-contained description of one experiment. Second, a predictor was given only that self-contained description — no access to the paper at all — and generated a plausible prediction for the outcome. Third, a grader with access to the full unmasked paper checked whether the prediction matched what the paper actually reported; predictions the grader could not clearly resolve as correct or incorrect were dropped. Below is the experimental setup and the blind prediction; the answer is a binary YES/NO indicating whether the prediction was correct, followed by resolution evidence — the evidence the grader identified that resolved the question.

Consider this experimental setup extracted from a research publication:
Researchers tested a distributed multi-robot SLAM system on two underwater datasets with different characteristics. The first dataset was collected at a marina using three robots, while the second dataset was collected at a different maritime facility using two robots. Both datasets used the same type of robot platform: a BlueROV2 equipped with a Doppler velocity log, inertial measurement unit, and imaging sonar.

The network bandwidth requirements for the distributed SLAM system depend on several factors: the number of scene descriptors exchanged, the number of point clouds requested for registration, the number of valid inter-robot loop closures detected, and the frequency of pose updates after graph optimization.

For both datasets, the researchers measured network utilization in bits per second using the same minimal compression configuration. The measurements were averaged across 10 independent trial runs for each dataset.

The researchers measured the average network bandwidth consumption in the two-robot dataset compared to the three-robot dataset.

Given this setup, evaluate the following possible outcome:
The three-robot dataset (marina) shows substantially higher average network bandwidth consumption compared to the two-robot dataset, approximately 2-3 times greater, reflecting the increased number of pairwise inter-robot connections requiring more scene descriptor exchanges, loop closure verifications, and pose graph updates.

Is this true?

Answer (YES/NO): NO